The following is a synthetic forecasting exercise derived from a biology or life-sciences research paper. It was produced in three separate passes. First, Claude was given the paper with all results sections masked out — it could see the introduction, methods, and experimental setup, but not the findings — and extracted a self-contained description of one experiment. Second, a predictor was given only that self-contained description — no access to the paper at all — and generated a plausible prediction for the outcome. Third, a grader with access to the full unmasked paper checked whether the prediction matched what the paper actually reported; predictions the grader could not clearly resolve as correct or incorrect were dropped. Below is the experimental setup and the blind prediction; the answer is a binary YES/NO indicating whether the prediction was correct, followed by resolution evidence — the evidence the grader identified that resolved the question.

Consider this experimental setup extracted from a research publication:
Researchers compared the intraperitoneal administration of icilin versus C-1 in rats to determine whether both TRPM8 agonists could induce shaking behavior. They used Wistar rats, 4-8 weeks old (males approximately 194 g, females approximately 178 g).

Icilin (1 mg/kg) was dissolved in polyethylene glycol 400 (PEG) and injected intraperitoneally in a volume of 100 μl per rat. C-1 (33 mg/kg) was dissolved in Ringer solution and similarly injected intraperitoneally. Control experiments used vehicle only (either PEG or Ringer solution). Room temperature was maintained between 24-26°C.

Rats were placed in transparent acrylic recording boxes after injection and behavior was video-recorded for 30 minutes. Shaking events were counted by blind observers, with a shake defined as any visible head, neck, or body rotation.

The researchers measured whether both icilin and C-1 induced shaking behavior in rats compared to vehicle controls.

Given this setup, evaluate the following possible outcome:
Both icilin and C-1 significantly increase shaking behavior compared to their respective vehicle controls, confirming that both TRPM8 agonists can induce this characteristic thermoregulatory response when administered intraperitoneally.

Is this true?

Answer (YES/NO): YES